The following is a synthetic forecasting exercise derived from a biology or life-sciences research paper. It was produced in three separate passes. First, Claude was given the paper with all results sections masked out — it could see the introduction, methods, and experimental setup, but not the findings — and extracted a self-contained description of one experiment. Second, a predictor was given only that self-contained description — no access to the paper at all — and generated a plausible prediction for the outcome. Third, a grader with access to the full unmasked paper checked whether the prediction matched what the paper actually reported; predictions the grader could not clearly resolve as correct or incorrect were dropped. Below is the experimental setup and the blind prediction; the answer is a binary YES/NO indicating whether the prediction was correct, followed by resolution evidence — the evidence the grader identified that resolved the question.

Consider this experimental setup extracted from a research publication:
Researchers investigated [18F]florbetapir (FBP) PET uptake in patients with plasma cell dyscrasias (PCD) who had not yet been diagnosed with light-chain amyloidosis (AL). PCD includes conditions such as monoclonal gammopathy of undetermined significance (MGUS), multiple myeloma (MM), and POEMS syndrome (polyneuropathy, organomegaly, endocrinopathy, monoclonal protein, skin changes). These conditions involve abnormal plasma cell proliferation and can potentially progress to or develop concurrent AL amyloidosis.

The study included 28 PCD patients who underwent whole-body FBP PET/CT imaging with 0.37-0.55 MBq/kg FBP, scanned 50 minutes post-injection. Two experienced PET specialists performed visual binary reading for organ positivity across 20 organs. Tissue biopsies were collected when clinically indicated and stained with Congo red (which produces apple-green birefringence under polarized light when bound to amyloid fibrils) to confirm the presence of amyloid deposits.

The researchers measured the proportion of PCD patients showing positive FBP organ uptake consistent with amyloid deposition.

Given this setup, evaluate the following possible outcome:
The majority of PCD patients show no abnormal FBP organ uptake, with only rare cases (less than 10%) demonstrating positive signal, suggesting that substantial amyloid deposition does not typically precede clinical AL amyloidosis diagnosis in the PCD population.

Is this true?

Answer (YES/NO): NO